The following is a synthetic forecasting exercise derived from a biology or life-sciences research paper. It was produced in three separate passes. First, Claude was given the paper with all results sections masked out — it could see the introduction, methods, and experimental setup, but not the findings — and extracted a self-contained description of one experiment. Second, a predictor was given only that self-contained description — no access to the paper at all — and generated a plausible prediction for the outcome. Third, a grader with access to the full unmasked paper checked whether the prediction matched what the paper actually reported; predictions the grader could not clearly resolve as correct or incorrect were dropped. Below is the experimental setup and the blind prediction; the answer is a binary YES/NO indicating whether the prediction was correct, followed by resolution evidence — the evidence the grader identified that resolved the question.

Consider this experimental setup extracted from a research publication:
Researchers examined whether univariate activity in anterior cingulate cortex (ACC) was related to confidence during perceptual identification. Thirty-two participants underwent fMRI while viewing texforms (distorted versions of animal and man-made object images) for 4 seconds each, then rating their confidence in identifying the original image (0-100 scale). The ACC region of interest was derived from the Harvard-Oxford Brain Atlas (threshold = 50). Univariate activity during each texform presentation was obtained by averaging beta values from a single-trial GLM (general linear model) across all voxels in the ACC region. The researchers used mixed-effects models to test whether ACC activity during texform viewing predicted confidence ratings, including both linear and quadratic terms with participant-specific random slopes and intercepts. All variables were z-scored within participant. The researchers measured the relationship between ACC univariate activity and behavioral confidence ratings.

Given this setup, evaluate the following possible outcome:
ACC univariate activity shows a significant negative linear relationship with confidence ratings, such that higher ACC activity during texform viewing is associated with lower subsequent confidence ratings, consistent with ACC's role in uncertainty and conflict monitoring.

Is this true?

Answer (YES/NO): NO